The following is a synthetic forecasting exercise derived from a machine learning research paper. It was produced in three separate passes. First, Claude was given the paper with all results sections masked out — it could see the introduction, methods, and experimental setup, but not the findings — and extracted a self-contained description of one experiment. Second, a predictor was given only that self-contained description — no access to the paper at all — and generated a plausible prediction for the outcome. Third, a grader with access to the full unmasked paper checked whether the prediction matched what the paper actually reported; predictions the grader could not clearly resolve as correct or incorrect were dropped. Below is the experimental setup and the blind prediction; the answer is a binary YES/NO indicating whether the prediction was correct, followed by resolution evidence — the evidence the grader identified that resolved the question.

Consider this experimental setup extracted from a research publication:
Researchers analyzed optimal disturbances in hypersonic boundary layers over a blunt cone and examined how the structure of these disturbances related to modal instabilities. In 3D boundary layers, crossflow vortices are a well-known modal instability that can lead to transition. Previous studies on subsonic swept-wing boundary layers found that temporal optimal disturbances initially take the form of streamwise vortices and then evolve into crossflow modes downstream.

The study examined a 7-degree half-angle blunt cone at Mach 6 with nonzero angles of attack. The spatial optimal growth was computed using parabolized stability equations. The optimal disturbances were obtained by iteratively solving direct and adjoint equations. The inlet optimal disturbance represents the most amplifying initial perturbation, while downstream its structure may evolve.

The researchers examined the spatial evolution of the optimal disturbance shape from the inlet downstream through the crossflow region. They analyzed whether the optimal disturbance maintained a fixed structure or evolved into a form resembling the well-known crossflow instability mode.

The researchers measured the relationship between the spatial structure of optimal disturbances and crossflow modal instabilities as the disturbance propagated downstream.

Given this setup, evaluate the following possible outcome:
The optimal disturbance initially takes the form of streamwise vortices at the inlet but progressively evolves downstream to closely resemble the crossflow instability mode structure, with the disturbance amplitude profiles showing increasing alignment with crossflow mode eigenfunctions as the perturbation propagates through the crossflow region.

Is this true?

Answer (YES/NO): NO